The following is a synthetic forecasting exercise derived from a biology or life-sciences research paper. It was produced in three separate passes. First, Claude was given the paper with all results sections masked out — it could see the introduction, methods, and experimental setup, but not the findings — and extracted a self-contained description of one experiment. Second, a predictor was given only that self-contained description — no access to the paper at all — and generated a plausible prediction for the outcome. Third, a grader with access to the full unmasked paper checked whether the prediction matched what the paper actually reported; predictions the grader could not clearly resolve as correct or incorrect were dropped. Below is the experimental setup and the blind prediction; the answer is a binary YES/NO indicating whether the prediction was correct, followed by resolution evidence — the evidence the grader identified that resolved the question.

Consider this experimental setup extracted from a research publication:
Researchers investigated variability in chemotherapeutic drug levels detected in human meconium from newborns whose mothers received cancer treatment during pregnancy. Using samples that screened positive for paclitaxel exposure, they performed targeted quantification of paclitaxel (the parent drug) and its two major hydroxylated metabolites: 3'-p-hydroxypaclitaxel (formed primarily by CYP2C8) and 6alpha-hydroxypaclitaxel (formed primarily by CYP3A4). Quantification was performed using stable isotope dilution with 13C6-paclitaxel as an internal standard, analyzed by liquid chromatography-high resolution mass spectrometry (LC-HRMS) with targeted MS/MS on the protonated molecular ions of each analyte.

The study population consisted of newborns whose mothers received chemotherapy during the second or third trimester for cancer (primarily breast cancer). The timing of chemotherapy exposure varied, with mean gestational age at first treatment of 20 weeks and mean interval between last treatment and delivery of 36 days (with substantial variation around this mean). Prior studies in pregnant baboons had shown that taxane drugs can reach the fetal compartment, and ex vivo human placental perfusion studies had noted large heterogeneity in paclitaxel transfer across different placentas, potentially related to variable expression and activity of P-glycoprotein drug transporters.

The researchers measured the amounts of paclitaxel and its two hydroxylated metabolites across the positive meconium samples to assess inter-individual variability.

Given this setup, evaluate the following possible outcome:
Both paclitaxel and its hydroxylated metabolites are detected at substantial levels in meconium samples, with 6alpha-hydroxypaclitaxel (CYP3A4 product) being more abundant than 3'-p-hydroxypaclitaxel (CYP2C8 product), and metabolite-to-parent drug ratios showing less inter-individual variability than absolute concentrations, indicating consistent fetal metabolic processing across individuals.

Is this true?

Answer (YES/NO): NO